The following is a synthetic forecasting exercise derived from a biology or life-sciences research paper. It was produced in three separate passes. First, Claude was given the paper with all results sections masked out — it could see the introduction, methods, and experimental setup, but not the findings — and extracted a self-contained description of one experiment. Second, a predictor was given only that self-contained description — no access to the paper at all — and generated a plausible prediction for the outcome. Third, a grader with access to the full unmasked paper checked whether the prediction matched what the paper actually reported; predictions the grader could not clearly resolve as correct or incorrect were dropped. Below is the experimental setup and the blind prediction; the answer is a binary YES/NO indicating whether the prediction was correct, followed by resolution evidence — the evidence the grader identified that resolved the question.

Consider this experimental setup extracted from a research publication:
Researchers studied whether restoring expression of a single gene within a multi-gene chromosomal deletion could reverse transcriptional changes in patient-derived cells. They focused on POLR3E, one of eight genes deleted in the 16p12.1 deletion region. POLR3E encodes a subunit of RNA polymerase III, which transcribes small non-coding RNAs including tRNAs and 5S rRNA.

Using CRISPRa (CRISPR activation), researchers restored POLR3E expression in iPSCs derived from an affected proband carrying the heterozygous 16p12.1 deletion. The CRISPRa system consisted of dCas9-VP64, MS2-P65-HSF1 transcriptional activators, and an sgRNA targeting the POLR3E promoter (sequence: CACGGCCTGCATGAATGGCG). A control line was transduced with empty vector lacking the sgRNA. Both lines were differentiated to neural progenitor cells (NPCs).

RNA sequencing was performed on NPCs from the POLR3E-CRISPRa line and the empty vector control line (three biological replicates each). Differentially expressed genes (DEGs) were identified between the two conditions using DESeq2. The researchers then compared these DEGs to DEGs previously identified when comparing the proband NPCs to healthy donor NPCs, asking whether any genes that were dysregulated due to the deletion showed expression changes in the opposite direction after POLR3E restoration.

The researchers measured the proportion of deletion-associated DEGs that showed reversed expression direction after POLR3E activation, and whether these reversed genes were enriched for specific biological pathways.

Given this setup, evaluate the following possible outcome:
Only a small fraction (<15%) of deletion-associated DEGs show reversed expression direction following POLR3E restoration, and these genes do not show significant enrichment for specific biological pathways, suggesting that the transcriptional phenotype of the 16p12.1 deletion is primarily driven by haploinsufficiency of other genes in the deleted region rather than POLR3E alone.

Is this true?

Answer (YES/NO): NO